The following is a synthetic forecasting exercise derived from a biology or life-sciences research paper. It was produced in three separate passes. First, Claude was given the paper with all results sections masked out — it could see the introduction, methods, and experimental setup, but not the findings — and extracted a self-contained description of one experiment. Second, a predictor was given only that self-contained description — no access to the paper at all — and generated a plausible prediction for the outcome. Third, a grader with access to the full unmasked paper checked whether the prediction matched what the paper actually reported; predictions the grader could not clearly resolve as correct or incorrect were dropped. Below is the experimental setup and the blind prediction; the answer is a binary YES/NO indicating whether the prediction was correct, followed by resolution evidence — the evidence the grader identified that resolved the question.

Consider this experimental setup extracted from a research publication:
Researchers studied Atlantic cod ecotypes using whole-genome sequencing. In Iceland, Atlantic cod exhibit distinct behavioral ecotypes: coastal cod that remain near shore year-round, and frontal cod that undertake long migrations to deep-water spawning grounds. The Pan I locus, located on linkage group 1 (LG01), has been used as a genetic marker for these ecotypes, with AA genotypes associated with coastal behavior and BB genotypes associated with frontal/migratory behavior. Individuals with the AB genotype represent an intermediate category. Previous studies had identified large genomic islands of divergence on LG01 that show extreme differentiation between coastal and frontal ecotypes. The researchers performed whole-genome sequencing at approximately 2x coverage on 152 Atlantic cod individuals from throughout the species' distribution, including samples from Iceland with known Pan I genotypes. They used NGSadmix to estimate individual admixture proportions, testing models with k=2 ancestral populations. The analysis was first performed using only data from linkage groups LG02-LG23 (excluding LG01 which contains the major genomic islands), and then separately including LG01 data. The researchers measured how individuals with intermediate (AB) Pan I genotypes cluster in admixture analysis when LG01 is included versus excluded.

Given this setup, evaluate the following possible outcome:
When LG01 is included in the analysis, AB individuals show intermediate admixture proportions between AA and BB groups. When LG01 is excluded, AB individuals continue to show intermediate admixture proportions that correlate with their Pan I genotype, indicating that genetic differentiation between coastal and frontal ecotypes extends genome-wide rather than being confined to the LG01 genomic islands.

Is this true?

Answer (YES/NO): NO